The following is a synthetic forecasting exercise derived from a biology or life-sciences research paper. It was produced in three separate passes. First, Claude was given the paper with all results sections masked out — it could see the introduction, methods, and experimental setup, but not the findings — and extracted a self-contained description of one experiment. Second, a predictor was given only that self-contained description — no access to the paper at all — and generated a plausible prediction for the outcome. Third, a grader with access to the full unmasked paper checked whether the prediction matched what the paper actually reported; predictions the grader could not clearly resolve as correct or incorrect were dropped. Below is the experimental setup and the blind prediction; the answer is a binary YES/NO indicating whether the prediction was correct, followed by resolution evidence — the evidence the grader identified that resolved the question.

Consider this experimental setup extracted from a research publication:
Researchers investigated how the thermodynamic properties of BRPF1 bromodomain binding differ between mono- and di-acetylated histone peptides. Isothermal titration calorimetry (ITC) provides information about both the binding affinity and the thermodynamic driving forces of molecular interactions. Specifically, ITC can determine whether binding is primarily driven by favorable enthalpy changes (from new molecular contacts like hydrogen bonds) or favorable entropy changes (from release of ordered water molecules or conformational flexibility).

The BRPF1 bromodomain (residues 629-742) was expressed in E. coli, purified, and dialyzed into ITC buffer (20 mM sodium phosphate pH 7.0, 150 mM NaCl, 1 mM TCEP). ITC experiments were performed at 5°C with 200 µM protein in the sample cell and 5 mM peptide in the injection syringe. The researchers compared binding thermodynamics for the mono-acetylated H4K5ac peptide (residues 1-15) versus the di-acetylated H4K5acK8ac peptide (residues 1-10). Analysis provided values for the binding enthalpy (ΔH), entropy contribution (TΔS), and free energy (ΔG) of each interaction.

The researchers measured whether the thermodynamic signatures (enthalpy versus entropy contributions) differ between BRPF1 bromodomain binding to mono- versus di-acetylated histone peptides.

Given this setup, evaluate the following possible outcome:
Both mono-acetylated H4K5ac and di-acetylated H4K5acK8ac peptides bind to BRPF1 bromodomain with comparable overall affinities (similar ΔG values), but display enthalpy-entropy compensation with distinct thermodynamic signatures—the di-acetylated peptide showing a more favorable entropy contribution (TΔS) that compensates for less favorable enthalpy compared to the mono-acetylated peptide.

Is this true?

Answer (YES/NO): NO